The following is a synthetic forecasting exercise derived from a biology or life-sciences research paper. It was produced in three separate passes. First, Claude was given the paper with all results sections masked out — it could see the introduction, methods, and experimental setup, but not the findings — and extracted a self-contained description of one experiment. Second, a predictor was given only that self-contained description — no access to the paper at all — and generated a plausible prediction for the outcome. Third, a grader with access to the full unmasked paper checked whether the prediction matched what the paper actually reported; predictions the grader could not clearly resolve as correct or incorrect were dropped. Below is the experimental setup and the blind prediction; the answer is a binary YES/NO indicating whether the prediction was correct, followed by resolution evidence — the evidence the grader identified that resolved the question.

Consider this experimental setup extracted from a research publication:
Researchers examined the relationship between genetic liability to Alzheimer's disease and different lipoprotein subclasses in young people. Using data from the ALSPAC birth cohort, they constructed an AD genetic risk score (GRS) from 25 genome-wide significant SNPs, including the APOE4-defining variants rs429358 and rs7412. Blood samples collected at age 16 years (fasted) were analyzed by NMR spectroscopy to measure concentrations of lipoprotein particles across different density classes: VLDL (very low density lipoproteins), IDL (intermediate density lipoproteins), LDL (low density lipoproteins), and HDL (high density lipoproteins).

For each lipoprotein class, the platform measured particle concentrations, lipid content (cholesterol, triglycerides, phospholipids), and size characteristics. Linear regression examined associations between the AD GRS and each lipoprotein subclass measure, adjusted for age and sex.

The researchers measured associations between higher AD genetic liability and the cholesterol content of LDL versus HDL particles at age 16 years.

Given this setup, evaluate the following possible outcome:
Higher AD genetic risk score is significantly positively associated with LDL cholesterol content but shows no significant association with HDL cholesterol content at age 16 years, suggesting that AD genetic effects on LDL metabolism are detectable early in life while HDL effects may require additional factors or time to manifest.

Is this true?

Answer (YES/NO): NO